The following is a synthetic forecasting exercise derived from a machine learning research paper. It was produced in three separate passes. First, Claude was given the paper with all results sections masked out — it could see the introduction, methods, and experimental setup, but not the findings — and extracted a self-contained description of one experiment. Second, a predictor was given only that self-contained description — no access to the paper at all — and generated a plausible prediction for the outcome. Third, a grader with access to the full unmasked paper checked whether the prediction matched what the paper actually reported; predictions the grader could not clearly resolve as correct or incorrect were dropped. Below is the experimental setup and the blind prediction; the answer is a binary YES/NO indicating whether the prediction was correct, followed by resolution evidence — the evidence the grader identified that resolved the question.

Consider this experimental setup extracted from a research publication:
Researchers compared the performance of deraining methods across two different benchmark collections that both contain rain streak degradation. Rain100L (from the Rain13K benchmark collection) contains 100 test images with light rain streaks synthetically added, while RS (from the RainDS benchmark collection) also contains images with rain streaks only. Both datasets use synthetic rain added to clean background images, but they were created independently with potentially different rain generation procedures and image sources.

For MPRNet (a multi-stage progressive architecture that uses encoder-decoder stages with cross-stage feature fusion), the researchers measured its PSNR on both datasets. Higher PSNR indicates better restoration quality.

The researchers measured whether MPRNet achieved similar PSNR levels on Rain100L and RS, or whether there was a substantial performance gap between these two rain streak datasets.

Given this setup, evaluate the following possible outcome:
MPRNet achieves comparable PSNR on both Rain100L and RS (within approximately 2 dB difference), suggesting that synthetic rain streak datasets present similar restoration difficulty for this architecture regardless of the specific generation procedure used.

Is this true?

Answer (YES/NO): NO